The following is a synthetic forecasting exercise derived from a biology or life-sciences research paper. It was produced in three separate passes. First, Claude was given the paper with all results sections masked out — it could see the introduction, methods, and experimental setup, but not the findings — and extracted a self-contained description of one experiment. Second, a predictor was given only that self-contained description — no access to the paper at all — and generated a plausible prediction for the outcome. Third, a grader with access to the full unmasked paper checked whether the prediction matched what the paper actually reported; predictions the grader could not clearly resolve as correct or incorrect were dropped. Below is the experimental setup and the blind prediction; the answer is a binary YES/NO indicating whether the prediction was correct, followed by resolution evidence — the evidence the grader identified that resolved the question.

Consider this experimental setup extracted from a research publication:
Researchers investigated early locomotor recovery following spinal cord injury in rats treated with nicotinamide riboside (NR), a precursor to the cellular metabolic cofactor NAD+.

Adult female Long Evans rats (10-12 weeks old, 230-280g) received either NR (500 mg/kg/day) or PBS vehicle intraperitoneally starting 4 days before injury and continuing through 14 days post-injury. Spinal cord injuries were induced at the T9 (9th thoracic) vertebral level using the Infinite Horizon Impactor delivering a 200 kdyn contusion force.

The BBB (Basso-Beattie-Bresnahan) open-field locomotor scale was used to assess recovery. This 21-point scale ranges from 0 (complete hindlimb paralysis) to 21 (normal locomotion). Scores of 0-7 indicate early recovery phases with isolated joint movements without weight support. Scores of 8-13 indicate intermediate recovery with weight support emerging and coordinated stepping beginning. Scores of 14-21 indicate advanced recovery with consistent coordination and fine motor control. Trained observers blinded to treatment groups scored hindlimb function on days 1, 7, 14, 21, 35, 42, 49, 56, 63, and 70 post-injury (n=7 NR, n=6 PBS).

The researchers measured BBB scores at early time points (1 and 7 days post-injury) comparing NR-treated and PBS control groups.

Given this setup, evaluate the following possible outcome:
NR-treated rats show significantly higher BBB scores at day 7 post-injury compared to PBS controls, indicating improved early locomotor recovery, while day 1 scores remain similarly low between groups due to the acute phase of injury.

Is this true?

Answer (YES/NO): NO